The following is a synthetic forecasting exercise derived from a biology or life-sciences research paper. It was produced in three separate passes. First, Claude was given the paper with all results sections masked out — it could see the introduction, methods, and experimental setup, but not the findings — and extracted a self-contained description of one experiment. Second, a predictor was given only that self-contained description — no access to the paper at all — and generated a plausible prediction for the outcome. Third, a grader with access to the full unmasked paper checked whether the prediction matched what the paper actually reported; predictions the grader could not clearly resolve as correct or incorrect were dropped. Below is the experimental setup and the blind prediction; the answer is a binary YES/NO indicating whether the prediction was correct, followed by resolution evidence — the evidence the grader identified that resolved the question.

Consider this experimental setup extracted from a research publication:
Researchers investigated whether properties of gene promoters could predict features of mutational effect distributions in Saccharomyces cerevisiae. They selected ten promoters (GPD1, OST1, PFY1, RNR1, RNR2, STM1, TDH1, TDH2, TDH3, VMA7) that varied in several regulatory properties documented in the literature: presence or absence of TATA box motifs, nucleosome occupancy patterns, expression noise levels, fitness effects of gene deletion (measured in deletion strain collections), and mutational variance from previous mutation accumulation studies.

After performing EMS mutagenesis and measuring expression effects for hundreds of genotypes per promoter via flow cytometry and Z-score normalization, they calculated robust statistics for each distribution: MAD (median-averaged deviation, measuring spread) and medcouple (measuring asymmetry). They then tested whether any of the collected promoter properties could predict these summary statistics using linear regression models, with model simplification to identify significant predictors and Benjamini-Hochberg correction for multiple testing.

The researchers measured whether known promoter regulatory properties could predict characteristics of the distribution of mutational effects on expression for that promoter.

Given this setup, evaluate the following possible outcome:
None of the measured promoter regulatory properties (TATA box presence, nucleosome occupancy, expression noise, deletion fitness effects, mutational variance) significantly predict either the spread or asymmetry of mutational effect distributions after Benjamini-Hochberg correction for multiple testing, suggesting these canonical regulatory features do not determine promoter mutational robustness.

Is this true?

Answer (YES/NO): YES